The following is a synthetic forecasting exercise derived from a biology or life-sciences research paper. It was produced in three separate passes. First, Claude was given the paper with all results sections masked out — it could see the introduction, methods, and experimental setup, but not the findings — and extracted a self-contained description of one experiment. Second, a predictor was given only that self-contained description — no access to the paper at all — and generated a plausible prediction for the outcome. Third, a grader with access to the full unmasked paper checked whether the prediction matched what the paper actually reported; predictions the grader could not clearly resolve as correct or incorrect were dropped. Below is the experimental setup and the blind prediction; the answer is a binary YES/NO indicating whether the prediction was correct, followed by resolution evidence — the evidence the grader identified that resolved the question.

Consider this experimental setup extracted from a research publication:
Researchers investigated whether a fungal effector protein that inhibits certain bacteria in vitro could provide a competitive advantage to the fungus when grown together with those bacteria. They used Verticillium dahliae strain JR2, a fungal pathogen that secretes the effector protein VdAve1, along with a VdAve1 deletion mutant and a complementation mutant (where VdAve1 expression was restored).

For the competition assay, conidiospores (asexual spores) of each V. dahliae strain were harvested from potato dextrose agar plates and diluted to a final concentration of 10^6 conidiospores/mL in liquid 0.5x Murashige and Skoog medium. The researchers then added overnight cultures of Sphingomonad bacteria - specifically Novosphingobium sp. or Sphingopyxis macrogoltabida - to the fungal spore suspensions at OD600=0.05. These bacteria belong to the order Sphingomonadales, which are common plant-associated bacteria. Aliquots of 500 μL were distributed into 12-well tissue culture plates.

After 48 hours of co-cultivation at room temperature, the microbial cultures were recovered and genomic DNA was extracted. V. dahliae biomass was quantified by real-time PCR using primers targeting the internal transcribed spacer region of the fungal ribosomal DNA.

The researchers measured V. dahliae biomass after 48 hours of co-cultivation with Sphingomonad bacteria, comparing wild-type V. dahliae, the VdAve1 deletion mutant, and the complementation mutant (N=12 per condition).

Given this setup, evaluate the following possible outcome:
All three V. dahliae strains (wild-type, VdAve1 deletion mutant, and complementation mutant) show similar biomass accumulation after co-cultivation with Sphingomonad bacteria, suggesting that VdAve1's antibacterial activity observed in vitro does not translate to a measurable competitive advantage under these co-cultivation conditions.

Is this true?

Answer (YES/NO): NO